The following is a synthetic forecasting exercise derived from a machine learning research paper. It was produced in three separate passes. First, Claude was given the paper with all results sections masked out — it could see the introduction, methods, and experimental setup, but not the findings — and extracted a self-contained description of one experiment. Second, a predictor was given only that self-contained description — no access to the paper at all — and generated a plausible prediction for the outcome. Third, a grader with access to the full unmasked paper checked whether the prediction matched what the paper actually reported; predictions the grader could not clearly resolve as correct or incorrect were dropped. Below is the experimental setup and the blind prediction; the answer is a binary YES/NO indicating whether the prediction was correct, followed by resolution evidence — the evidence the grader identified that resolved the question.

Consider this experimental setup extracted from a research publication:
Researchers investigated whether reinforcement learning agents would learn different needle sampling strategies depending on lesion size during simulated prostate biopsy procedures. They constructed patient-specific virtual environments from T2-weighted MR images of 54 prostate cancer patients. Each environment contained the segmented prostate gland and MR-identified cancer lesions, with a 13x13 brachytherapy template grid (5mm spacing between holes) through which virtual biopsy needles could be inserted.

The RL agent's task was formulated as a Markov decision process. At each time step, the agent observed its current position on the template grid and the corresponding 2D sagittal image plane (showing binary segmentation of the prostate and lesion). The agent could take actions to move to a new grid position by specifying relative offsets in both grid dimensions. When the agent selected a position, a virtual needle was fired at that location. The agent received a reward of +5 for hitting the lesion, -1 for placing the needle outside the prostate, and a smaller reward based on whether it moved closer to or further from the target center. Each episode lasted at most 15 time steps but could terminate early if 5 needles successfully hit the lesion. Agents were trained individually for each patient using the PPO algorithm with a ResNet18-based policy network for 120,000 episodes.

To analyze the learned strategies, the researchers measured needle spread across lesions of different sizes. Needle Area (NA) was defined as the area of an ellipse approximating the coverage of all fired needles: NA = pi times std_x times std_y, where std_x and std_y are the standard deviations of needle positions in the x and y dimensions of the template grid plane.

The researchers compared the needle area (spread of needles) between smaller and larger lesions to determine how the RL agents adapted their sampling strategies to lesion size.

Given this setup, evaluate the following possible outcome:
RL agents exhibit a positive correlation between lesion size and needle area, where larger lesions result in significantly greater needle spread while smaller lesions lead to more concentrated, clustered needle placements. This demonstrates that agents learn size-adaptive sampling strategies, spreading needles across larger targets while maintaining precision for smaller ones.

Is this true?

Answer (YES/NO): NO